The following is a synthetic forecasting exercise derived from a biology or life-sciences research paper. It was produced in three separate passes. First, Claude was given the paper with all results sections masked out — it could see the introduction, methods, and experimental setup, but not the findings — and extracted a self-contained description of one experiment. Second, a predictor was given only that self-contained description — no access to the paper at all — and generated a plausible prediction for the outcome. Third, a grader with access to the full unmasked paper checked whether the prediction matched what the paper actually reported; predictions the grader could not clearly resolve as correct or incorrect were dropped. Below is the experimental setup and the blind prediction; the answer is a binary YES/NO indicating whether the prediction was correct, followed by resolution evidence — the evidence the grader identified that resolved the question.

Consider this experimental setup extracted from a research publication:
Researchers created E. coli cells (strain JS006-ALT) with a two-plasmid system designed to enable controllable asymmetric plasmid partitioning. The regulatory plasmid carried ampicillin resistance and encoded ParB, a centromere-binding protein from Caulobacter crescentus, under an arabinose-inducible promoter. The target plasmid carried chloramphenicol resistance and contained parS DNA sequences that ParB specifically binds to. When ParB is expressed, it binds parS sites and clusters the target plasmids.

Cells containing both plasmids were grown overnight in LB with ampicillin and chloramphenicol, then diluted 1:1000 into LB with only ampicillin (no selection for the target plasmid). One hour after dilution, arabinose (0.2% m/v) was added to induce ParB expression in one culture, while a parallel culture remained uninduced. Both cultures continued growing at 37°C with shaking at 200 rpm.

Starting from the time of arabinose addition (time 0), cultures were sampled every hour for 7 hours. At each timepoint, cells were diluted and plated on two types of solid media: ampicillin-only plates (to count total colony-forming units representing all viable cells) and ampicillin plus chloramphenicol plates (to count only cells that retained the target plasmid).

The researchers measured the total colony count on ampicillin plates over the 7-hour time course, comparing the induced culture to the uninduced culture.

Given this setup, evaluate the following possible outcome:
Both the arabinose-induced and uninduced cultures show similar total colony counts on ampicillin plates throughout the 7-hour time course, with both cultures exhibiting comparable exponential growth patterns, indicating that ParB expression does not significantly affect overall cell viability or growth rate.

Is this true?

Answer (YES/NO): NO